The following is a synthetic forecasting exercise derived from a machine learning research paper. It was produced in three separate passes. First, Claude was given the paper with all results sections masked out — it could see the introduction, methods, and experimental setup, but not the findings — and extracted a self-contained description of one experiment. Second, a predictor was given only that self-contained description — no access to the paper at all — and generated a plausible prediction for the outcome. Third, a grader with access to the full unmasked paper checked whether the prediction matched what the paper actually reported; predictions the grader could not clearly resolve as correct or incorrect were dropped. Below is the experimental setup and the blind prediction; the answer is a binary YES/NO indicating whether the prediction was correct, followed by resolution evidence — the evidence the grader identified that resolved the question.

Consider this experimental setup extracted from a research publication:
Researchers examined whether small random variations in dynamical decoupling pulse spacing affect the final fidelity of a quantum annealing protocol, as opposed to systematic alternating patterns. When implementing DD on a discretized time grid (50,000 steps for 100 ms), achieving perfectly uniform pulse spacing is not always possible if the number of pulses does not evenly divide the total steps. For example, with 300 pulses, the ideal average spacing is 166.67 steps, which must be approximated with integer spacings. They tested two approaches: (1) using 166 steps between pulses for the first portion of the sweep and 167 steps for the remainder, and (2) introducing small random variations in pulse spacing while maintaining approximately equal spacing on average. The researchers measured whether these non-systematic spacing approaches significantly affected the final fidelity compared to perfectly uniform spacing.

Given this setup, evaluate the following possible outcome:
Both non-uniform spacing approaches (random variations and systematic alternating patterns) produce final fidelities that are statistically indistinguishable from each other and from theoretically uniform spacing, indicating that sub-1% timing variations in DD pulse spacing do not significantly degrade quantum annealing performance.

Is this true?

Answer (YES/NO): NO